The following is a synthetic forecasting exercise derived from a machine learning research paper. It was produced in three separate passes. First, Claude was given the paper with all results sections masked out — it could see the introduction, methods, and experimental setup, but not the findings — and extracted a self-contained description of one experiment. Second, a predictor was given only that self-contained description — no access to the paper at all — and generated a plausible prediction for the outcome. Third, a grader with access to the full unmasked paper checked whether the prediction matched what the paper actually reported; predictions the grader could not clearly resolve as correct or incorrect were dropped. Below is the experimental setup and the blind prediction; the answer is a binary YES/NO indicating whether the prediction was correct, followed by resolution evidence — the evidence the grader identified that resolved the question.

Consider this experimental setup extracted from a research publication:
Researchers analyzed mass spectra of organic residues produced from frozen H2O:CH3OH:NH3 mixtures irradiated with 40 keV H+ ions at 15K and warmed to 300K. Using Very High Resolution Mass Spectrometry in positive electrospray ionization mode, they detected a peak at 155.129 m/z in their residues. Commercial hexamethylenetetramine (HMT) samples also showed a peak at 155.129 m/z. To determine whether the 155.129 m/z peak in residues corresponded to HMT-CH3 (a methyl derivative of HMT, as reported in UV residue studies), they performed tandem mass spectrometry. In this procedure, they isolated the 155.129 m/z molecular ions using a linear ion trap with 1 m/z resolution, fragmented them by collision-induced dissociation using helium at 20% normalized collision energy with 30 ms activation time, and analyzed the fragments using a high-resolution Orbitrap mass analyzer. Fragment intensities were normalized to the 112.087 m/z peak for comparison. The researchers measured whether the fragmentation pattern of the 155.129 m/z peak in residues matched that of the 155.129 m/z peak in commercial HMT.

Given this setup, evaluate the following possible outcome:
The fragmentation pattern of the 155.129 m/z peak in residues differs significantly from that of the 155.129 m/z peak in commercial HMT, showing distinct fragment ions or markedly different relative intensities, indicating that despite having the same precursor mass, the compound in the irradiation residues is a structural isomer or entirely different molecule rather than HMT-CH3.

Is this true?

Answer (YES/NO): NO